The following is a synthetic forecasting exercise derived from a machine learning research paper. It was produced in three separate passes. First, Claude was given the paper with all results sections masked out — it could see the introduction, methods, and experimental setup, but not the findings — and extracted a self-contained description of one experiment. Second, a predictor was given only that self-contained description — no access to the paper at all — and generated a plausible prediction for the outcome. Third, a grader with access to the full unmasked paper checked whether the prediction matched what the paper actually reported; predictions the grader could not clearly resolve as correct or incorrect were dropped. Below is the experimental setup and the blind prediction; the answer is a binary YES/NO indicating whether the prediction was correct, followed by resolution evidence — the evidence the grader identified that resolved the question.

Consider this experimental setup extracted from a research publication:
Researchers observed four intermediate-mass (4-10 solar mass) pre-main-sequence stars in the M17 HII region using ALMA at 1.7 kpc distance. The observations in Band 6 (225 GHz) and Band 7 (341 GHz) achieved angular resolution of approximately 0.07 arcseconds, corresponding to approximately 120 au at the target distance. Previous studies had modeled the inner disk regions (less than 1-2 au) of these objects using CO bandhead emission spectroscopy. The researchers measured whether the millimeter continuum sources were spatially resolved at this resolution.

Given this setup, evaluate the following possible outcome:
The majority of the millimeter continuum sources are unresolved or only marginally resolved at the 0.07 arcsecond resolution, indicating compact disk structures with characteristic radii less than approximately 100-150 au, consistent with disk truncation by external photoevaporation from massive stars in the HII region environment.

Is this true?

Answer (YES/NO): YES